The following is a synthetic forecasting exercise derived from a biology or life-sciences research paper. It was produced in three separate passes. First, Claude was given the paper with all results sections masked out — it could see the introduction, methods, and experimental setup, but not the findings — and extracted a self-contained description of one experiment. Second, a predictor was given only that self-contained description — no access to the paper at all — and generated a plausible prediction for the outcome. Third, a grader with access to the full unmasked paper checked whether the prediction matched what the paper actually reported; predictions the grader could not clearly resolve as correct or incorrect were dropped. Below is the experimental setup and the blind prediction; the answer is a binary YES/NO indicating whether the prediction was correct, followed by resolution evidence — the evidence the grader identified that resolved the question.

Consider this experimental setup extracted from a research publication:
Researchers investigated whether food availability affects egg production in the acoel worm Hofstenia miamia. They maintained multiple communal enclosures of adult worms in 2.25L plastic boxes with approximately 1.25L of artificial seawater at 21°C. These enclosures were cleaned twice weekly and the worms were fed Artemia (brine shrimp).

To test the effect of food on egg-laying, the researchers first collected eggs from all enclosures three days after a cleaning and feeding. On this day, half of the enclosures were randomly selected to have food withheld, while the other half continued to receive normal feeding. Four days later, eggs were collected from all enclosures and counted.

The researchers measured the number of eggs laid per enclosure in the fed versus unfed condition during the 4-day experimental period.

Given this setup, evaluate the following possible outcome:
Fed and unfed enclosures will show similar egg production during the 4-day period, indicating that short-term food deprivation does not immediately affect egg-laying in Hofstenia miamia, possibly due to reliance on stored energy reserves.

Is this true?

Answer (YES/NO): NO